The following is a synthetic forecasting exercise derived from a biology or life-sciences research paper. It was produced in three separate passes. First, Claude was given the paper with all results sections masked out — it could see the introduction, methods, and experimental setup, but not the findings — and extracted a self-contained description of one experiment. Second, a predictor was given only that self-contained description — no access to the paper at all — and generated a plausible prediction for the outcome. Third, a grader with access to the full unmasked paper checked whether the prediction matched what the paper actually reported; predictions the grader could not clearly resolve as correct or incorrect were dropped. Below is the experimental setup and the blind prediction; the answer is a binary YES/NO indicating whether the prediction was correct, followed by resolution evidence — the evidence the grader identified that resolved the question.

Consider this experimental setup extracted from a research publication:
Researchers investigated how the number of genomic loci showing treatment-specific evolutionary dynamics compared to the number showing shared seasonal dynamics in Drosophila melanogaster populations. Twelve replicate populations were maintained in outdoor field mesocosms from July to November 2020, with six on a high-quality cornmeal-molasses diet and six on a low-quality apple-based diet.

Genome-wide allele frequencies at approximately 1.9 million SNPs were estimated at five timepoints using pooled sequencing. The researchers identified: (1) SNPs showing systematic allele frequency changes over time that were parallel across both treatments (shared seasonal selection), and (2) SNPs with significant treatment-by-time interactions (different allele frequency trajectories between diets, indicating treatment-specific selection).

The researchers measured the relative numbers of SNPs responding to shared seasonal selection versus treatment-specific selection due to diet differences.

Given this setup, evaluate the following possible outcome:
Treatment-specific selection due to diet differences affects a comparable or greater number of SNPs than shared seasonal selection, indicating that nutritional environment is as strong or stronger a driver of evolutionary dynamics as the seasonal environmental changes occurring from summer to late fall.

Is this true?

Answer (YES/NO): NO